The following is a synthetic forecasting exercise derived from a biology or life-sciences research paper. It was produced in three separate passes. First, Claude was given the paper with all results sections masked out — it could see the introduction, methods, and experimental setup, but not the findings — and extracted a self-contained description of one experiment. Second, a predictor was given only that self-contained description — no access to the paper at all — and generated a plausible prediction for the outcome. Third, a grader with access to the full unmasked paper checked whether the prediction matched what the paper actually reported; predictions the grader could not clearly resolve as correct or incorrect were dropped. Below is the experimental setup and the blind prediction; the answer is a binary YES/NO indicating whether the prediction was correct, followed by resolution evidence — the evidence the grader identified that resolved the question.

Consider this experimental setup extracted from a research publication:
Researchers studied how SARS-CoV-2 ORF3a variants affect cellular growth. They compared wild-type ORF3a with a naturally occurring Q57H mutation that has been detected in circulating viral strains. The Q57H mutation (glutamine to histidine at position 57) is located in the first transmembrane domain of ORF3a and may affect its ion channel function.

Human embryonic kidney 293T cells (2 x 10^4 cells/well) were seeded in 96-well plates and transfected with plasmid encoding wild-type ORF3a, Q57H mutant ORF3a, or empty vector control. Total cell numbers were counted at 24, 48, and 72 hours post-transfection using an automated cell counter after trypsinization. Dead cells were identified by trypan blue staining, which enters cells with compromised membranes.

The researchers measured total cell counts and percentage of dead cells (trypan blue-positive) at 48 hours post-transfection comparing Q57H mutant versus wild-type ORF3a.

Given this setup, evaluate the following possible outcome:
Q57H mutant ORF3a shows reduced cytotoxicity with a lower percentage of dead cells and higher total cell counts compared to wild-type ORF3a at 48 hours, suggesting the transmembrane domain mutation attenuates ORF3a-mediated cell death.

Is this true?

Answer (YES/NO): YES